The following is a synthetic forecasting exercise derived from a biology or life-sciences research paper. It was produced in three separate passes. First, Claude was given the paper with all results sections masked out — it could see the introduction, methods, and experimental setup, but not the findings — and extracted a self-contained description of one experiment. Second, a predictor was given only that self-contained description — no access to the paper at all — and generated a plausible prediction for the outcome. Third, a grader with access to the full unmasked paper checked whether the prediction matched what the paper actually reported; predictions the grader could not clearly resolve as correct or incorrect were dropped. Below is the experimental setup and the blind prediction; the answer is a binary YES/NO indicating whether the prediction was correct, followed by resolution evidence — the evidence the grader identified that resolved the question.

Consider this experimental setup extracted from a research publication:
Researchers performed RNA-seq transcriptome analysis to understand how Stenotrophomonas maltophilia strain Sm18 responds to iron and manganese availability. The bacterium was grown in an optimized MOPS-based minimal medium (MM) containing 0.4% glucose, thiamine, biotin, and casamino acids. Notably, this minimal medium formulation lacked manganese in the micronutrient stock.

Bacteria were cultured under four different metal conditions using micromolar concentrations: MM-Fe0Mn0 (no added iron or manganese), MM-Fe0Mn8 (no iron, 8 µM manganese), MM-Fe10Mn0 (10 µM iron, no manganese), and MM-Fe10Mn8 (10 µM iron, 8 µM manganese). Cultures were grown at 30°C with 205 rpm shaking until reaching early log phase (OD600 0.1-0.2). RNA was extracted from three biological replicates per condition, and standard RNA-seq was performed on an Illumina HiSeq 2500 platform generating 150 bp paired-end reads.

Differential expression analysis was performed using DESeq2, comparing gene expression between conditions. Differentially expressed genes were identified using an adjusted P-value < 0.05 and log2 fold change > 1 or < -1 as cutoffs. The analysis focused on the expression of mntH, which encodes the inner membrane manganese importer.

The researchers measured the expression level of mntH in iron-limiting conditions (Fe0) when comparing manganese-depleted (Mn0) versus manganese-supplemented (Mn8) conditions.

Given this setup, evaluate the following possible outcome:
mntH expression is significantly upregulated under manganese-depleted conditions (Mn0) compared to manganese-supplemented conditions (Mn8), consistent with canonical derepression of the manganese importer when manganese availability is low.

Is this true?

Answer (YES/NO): YES